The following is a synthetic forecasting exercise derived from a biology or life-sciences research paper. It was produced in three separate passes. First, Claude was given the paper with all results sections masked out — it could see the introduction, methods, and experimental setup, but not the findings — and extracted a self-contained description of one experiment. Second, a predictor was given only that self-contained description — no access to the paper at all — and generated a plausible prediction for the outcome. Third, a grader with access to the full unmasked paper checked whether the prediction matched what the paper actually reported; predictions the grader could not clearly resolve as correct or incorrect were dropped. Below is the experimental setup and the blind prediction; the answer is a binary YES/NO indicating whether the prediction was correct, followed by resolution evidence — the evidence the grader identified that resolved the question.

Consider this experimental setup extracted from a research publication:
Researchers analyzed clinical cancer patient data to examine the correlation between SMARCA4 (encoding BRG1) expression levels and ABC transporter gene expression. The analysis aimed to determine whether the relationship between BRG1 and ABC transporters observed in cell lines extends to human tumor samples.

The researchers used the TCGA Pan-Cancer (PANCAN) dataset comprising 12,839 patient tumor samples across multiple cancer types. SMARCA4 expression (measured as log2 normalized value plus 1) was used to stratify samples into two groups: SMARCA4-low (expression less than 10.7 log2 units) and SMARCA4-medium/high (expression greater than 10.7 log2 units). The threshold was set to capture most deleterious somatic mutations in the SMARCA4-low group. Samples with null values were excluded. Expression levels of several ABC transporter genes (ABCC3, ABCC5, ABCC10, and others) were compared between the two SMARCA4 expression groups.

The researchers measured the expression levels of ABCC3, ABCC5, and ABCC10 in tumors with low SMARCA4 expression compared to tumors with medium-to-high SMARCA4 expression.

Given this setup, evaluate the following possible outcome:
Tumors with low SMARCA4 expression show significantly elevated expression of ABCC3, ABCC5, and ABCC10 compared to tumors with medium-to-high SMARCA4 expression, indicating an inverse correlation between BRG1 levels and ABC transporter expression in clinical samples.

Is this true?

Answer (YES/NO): NO